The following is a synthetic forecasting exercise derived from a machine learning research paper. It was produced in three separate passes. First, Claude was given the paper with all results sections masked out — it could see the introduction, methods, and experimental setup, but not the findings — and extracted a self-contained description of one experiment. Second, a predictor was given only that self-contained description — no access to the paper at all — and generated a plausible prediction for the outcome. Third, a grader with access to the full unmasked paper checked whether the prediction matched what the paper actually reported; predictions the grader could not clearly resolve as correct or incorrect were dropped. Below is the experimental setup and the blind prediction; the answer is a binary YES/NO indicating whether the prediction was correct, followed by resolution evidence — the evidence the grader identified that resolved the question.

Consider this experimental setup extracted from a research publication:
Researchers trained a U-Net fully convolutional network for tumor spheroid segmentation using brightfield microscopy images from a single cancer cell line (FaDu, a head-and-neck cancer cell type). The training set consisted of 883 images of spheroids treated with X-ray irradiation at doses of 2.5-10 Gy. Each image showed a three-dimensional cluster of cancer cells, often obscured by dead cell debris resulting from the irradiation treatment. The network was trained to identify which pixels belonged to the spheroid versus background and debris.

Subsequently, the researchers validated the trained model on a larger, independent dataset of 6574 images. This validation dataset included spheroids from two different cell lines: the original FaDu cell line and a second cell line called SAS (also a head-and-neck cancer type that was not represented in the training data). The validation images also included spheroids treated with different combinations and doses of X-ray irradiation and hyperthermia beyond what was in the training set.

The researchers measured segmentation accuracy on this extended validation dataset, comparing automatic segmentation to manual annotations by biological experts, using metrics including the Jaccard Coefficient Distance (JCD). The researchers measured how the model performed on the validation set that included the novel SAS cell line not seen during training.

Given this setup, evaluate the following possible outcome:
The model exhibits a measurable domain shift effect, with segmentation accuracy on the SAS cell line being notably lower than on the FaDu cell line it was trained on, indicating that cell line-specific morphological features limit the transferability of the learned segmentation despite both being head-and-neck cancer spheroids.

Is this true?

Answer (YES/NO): NO